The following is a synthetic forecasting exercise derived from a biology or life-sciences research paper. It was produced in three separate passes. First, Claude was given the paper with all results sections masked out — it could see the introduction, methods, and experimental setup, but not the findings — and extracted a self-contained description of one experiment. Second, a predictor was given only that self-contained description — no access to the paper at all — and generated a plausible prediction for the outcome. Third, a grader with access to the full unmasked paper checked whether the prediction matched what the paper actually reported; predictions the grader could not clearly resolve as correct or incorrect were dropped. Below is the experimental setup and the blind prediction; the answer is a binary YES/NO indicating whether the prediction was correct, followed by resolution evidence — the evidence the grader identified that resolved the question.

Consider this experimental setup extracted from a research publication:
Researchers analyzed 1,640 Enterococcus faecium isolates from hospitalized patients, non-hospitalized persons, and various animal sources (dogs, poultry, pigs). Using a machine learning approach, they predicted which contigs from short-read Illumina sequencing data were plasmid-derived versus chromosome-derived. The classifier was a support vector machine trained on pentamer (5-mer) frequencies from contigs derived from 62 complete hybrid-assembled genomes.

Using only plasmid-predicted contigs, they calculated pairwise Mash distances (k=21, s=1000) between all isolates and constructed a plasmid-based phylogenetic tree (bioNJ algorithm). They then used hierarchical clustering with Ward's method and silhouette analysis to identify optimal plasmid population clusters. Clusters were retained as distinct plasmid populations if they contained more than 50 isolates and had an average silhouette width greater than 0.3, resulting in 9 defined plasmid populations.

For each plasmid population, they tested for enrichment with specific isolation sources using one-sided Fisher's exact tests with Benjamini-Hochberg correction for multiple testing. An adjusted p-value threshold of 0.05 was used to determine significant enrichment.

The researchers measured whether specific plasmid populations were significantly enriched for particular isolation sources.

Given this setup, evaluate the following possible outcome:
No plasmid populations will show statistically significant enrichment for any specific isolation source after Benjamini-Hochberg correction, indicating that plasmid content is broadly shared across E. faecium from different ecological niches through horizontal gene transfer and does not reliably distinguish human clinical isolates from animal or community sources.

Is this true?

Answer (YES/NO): NO